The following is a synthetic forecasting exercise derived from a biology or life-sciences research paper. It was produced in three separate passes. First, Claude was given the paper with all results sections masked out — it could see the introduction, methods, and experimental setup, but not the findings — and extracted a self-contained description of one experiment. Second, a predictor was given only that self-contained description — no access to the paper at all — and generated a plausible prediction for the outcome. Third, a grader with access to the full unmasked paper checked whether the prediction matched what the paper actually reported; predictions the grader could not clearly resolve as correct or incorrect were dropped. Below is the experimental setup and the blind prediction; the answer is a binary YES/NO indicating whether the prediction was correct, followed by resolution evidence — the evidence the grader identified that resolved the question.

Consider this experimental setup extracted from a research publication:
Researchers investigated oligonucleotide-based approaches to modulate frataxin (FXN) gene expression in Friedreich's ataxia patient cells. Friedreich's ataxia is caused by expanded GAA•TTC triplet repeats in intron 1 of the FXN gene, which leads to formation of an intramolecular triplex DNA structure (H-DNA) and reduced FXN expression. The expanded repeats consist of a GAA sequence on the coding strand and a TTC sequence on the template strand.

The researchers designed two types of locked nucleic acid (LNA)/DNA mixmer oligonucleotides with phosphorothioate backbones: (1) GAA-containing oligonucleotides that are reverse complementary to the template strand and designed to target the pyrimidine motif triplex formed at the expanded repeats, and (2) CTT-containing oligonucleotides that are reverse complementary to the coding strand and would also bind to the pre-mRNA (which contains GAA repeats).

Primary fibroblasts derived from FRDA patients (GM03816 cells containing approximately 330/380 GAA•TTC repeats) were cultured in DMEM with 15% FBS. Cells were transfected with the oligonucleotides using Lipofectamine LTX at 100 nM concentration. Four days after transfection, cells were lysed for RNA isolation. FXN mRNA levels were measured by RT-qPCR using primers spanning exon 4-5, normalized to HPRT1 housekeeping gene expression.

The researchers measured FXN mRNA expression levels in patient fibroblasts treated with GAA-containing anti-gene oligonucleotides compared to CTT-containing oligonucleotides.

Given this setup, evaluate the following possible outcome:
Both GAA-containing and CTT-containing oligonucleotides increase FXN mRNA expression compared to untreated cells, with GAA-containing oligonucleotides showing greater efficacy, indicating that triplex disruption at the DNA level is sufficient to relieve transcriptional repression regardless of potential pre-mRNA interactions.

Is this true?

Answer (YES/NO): NO